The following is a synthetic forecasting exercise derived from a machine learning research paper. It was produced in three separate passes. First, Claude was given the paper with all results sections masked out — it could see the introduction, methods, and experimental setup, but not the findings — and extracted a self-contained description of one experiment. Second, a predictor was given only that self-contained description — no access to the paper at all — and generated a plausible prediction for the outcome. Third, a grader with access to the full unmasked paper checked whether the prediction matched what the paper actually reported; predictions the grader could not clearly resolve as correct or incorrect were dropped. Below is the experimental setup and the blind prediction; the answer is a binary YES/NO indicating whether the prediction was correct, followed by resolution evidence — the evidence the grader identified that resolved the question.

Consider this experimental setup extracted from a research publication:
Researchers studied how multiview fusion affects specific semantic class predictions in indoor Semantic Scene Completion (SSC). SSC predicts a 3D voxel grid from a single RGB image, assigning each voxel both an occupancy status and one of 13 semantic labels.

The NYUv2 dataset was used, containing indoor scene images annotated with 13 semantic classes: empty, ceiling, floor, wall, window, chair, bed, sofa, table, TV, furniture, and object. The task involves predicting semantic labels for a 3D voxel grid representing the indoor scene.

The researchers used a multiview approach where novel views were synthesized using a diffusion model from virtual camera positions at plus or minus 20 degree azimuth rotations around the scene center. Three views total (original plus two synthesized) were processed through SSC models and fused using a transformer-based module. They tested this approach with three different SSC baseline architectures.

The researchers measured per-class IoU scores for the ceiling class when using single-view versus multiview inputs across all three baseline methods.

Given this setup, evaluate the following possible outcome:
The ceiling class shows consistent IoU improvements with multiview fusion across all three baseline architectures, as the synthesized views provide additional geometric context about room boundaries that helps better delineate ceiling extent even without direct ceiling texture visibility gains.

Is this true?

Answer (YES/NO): NO